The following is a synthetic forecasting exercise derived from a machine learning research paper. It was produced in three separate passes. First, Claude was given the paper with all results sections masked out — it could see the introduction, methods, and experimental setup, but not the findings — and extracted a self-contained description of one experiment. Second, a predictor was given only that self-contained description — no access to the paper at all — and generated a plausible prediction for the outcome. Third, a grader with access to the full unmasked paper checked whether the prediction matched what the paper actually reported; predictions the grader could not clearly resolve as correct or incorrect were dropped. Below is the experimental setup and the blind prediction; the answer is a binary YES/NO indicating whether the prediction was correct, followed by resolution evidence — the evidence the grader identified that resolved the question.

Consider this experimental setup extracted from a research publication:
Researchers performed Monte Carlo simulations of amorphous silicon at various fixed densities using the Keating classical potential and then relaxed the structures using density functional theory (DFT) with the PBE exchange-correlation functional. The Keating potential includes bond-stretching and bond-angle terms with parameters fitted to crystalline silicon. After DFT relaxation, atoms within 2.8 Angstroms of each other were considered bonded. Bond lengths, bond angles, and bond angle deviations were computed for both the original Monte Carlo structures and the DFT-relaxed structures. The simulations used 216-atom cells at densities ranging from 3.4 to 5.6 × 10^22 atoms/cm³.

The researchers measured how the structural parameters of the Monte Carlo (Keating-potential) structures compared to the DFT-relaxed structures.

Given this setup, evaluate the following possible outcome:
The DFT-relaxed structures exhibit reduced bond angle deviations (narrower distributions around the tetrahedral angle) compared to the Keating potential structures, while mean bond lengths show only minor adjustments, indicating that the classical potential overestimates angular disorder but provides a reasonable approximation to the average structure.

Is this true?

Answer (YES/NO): NO